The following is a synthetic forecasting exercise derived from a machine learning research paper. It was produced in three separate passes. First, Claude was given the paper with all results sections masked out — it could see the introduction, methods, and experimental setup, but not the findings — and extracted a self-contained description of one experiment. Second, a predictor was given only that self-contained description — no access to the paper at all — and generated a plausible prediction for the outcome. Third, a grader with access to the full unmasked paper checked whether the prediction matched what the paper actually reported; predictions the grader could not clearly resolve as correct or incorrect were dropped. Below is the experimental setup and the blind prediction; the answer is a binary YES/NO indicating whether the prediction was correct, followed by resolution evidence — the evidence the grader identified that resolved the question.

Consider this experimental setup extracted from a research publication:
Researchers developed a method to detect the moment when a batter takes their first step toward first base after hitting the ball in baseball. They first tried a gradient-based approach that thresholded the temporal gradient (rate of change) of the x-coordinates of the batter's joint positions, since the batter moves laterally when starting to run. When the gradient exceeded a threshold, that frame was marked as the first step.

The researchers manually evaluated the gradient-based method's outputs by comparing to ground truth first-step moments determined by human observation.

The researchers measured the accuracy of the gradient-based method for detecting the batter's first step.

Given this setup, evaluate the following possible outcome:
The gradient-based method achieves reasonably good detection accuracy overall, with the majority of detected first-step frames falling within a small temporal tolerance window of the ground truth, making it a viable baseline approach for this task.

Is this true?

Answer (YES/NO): YES